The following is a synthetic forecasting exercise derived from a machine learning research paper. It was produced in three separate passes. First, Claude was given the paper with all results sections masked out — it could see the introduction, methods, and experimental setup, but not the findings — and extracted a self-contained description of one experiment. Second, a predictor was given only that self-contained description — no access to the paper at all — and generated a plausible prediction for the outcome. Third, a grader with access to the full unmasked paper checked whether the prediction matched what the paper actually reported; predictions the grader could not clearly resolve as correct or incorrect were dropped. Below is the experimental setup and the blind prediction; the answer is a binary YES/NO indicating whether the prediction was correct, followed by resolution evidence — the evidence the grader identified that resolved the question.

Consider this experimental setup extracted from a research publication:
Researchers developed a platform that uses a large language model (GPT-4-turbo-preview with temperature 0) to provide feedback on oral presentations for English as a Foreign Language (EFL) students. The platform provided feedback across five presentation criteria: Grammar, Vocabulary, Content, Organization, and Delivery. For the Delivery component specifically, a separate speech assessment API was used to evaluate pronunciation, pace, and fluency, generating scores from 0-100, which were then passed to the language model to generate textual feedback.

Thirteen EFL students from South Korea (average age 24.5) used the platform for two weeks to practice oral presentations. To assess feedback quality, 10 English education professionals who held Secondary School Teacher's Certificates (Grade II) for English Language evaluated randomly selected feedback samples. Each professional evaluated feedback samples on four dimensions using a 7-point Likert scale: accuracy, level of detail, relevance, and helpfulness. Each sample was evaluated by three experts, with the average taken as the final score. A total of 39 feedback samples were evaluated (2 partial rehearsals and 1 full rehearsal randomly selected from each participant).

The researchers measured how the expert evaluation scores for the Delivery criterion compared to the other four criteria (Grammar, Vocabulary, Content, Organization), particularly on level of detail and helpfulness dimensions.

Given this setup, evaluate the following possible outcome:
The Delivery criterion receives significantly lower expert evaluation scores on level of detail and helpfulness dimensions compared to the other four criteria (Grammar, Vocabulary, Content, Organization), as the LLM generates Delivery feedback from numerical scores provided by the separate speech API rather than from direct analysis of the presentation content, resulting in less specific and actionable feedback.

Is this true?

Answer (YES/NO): YES